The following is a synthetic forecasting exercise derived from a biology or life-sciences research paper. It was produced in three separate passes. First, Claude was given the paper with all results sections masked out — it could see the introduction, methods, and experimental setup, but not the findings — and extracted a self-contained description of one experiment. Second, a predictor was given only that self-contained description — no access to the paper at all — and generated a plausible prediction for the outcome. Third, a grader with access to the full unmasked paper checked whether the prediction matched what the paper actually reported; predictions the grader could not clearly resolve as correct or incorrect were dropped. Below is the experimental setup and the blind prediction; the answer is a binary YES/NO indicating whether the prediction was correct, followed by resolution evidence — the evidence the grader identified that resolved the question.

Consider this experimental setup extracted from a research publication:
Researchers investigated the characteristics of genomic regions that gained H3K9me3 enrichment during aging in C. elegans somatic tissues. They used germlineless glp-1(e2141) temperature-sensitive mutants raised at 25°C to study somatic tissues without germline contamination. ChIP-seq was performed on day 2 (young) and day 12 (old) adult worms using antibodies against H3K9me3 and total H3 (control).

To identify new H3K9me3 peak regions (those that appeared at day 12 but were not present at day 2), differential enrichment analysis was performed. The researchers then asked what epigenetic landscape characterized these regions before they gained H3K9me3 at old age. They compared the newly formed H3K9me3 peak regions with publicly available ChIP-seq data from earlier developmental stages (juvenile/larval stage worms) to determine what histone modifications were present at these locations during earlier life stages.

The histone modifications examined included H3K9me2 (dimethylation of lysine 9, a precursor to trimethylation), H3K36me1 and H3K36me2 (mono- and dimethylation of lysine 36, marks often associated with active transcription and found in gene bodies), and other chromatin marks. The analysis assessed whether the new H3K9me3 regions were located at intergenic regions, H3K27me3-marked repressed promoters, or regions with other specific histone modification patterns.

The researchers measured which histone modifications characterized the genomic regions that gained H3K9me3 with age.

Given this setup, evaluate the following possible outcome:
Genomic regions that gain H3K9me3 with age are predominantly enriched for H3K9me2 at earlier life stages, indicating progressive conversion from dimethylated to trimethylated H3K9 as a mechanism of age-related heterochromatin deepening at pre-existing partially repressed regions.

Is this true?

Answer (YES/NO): NO